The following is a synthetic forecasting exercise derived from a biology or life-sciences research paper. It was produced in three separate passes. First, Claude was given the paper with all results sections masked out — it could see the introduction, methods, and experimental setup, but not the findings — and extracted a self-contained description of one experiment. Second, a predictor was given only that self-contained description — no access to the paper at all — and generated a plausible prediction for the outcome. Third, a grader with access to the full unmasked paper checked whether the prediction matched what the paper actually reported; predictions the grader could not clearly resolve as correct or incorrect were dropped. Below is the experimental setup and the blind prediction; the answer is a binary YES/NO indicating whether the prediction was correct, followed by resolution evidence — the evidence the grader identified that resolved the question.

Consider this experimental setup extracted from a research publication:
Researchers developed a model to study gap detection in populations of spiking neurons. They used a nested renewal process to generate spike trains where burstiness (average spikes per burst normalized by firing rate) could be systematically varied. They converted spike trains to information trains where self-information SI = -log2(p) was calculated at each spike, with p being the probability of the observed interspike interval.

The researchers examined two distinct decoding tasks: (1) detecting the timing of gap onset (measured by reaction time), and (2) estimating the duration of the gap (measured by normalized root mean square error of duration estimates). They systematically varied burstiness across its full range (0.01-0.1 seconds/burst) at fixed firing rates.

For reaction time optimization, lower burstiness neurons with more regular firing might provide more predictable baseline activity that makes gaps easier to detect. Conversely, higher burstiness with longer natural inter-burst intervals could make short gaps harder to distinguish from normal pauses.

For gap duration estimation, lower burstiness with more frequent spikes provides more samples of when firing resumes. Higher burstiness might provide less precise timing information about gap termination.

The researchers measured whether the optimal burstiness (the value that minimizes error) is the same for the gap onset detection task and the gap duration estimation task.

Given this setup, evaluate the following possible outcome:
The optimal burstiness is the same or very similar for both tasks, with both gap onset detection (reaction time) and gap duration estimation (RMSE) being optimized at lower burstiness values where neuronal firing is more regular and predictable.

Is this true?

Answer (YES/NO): NO